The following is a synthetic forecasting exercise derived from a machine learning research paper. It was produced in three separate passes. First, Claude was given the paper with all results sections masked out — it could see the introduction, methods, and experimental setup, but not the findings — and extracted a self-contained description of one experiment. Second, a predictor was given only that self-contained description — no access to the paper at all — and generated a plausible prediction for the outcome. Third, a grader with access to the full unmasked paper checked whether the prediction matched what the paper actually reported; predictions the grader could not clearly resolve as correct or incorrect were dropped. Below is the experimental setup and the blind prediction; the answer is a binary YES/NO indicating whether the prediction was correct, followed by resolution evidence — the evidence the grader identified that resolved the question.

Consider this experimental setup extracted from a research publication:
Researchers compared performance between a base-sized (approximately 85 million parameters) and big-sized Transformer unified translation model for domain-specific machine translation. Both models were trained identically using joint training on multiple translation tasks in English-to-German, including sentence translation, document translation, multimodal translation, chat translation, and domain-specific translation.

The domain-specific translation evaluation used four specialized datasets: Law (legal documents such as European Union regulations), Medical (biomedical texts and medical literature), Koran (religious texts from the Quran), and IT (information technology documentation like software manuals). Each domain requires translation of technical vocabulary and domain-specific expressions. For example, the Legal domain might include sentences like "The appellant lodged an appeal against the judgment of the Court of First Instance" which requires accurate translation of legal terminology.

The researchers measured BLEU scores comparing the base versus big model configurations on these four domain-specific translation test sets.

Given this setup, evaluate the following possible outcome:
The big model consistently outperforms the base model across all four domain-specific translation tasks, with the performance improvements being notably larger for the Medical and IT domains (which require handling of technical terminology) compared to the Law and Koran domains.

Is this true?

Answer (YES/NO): NO